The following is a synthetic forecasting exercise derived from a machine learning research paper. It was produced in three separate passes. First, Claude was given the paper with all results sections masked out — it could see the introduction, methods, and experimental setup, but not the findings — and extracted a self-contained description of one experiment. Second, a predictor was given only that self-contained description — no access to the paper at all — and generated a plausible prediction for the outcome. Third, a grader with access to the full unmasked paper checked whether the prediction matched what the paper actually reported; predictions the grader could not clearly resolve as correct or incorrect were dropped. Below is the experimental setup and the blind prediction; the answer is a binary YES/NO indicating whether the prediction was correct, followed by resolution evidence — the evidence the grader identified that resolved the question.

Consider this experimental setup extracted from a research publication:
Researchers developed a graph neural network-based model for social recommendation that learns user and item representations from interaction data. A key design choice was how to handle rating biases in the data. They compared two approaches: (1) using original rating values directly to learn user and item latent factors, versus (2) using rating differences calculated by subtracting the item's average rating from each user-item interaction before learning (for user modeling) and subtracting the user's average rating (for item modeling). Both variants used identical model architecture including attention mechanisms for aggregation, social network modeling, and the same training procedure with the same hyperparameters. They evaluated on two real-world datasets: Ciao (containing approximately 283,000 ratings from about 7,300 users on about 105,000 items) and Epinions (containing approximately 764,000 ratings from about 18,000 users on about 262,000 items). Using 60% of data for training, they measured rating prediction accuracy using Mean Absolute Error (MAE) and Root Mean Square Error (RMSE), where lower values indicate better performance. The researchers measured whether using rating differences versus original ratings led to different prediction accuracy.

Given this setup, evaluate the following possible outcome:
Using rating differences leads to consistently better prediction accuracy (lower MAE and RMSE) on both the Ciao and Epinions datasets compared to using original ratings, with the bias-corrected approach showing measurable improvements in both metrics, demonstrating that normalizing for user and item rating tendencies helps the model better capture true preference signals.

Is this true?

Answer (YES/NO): YES